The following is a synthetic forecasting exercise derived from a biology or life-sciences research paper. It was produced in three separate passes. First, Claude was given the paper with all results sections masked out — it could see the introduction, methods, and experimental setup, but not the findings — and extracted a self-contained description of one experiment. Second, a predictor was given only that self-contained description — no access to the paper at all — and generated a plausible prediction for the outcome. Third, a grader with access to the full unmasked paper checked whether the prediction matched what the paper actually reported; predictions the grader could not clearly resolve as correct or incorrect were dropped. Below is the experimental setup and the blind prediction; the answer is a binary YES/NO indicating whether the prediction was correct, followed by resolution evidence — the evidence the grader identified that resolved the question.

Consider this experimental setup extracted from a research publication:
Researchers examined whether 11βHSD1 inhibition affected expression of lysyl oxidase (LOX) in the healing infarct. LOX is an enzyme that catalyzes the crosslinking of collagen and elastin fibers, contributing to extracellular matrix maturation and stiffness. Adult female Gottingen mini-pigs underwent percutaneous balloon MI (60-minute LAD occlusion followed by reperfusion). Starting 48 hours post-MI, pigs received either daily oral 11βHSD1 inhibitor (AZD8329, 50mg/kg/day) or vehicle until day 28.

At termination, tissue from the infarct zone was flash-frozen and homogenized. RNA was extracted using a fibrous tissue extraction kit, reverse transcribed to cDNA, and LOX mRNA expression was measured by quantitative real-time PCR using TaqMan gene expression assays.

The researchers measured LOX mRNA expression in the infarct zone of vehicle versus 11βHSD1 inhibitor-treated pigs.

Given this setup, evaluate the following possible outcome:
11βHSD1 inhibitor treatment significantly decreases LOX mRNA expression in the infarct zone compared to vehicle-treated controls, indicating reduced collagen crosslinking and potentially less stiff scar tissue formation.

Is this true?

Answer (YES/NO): YES